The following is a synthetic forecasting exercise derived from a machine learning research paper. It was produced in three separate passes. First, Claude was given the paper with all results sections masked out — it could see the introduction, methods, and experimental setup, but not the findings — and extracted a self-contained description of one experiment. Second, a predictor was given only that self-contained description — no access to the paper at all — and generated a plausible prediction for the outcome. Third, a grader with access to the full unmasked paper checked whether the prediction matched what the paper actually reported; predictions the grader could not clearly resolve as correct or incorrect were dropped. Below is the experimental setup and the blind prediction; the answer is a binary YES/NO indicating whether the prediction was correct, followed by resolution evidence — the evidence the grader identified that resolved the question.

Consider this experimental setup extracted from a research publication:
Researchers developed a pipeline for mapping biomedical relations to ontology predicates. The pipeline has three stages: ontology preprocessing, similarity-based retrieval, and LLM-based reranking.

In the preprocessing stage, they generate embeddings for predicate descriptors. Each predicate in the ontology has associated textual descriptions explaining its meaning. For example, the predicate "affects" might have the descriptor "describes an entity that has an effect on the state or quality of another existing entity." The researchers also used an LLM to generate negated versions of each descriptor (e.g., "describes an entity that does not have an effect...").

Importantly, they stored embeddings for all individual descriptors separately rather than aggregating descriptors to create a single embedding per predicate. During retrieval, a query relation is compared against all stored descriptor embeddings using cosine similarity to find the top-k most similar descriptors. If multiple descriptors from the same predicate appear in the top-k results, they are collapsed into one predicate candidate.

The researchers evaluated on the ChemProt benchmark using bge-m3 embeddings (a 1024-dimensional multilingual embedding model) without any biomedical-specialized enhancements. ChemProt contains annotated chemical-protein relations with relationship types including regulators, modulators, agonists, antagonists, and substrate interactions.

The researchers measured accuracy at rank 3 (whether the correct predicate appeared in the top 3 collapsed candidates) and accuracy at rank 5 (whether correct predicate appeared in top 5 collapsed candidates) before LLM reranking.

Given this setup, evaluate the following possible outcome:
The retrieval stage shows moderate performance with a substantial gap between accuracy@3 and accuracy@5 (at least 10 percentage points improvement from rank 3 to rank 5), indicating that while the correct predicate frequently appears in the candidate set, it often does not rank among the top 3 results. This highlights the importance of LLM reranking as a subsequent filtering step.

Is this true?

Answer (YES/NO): YES